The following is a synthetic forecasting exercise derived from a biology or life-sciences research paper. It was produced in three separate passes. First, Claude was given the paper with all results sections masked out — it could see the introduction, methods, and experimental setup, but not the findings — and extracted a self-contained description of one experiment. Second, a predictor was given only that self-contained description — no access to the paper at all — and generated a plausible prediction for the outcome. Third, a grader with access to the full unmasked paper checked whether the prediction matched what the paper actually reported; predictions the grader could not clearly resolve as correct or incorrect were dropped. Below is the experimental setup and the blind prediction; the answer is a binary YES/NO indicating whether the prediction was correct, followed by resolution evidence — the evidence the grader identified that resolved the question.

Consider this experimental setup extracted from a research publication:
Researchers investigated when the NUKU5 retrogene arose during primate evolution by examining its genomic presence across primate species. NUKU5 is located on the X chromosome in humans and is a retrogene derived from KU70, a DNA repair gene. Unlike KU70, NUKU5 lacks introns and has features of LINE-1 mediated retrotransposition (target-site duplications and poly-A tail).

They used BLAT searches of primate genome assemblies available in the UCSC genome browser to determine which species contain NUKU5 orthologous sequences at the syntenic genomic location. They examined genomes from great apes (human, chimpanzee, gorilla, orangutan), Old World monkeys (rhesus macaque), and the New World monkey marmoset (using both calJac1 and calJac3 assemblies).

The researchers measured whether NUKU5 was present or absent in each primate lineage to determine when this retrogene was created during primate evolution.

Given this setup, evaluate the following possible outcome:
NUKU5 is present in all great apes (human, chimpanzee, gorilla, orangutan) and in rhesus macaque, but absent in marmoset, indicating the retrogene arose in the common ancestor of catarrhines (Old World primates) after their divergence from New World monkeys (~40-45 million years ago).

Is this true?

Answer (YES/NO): NO